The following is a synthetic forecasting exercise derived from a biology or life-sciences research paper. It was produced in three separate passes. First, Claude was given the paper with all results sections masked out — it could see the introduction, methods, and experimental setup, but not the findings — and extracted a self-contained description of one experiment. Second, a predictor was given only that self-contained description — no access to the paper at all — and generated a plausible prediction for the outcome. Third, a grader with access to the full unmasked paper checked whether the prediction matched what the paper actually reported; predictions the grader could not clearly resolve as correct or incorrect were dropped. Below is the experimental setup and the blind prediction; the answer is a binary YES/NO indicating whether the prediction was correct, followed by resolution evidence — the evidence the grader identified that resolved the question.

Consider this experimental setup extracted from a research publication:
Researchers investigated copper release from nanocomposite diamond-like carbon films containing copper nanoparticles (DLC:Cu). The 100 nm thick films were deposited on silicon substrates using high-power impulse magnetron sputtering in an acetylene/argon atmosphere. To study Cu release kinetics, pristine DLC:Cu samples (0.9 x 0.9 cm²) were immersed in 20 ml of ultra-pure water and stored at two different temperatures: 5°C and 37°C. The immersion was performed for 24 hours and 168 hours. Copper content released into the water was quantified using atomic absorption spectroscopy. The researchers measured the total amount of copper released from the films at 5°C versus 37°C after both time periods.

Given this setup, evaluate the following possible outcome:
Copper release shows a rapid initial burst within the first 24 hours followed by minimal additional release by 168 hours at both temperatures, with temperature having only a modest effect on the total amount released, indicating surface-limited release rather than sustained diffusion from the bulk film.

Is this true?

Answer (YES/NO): NO